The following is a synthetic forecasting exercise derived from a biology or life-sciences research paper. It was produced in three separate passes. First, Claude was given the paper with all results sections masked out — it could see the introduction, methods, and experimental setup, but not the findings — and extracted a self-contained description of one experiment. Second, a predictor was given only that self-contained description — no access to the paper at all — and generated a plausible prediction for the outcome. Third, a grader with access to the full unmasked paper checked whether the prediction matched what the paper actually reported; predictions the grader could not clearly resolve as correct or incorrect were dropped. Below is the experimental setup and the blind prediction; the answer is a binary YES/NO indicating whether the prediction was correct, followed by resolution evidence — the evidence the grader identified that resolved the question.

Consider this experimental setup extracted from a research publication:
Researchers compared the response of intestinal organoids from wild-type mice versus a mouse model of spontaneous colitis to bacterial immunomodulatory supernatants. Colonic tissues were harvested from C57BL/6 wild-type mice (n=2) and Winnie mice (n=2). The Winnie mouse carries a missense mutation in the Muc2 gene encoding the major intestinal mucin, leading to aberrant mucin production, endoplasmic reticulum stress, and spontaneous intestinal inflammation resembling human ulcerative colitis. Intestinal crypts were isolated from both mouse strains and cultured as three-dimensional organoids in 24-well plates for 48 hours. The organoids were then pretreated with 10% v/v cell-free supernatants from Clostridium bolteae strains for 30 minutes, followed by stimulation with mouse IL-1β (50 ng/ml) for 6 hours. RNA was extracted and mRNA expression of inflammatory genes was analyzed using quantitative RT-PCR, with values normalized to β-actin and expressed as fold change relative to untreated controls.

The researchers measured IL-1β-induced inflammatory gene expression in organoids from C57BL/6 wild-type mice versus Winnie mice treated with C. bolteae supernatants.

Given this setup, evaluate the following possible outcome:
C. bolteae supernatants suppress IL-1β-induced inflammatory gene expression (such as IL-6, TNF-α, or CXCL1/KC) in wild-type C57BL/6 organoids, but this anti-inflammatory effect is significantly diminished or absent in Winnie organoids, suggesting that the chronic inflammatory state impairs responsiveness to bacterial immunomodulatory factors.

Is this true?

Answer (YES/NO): NO